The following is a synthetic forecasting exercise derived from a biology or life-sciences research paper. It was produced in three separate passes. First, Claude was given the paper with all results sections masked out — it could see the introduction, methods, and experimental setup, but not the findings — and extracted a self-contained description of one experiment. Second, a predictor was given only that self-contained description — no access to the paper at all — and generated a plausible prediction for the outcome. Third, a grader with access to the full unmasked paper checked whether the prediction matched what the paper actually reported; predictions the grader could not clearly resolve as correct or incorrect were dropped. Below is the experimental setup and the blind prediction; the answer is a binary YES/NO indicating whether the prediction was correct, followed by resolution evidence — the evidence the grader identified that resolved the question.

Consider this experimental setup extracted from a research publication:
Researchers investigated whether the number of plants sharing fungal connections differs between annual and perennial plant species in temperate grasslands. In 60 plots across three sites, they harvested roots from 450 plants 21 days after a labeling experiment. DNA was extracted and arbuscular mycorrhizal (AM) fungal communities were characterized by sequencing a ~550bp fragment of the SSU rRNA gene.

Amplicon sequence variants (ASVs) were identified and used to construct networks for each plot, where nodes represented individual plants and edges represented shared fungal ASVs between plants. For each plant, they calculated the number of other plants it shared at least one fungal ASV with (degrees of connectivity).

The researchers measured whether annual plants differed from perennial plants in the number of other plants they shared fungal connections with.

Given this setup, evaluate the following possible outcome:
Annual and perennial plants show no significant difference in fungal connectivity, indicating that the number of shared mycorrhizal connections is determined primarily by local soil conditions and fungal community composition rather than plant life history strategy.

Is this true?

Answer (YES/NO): NO